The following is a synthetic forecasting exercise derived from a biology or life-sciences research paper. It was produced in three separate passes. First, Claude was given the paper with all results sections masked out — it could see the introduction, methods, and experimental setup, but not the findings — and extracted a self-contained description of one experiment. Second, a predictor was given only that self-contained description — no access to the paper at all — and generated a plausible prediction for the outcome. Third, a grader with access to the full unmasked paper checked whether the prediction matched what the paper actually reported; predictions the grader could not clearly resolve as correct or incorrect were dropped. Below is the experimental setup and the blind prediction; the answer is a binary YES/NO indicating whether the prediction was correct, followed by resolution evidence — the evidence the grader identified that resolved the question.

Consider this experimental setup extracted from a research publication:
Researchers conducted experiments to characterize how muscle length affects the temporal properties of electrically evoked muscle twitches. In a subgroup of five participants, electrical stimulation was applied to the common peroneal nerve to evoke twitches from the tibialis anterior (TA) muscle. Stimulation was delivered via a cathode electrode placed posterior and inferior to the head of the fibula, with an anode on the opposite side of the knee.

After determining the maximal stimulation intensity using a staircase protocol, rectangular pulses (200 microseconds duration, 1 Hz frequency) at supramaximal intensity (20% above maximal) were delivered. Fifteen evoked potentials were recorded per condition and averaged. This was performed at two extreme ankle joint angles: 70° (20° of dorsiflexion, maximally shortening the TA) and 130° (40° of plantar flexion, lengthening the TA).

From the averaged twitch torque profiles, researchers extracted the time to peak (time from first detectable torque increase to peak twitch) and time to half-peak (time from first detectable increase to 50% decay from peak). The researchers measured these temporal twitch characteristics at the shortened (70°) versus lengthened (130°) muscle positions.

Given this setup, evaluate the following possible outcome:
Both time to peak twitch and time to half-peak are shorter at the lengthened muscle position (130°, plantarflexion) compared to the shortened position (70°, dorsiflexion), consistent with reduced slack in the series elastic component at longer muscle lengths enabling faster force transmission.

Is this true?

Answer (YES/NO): NO